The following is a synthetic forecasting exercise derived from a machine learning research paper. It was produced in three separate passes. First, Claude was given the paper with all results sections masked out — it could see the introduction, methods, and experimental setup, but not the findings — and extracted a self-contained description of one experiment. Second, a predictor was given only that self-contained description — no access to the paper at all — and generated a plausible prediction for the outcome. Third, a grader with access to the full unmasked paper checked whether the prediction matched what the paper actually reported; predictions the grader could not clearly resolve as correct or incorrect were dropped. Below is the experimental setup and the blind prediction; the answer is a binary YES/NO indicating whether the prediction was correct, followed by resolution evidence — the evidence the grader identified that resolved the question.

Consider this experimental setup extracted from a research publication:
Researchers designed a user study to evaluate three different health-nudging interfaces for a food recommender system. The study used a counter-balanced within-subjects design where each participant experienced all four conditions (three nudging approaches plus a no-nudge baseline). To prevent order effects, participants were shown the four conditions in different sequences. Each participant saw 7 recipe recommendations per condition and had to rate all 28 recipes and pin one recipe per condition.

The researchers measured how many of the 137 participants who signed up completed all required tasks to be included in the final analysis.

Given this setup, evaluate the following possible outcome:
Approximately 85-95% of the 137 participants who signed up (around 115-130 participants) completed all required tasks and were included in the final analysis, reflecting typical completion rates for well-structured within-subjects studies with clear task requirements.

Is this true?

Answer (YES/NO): NO